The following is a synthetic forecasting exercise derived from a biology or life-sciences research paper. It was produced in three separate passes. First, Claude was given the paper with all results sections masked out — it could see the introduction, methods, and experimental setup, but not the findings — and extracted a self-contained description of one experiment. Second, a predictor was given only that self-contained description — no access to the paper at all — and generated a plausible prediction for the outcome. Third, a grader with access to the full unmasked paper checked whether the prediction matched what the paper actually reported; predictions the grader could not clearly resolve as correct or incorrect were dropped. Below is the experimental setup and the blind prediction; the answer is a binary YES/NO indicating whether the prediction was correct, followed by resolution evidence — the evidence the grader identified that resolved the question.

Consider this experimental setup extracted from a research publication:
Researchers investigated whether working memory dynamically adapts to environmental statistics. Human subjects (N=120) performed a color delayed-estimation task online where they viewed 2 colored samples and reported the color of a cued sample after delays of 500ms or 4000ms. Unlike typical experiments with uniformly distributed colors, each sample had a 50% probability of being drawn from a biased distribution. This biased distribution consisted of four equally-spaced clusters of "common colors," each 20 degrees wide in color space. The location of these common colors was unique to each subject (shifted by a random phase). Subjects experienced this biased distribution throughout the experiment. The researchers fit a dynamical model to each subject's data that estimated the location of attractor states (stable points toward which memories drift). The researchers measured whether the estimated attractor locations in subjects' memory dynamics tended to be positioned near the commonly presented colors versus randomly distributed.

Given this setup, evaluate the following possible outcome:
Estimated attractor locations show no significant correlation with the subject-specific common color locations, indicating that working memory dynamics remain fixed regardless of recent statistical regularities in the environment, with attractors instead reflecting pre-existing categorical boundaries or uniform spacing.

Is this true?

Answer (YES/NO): NO